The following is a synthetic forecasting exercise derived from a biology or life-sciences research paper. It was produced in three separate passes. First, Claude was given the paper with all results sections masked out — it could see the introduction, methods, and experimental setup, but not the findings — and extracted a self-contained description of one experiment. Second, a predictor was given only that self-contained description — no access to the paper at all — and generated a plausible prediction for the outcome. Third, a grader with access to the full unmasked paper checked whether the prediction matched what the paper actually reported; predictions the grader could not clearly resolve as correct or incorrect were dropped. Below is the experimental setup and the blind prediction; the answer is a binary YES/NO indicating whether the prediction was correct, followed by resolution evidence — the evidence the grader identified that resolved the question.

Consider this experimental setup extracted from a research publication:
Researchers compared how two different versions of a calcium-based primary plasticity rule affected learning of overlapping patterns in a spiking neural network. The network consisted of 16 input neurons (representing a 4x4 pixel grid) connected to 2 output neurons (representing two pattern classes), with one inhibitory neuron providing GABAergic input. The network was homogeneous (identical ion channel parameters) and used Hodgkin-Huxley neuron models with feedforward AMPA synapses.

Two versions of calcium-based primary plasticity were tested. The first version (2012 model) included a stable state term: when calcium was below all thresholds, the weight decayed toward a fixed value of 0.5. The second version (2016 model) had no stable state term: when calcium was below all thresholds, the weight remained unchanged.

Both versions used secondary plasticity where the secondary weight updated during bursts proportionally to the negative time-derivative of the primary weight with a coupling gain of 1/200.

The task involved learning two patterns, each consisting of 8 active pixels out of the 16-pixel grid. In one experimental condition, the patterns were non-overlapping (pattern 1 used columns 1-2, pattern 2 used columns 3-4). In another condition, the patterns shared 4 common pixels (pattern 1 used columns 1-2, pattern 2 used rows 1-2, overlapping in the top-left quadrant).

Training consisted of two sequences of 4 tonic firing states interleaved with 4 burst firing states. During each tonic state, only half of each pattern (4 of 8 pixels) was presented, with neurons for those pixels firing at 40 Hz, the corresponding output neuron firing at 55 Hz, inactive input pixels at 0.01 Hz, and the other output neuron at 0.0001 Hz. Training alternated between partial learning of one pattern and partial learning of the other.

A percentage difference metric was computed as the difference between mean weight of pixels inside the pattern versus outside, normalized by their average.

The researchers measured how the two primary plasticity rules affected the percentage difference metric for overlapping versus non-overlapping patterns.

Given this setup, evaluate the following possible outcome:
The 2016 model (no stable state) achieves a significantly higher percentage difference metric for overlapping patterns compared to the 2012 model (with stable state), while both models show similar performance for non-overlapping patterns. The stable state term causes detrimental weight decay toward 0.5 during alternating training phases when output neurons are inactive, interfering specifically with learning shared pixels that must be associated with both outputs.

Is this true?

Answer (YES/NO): NO